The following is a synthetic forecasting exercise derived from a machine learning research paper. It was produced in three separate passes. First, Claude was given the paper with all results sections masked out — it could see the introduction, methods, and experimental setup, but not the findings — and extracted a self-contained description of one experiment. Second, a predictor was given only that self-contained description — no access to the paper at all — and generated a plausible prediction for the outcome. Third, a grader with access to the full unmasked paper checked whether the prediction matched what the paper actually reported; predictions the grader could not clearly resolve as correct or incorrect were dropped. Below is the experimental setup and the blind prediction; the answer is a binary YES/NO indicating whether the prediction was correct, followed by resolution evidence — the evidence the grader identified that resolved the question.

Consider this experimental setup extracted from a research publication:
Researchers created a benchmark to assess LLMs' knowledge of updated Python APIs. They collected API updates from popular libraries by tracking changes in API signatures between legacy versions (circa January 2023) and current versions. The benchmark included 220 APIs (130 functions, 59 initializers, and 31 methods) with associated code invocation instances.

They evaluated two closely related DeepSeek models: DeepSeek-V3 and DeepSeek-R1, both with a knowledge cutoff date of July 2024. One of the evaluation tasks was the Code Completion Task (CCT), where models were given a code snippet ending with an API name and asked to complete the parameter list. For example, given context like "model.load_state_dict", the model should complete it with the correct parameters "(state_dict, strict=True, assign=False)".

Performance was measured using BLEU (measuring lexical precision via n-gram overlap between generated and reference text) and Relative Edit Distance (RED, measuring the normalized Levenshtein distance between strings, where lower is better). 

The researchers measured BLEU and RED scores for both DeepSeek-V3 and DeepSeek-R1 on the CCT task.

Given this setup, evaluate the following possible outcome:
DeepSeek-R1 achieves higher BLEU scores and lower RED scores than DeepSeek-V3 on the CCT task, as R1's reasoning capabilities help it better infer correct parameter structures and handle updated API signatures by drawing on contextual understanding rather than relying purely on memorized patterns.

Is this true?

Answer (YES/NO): YES